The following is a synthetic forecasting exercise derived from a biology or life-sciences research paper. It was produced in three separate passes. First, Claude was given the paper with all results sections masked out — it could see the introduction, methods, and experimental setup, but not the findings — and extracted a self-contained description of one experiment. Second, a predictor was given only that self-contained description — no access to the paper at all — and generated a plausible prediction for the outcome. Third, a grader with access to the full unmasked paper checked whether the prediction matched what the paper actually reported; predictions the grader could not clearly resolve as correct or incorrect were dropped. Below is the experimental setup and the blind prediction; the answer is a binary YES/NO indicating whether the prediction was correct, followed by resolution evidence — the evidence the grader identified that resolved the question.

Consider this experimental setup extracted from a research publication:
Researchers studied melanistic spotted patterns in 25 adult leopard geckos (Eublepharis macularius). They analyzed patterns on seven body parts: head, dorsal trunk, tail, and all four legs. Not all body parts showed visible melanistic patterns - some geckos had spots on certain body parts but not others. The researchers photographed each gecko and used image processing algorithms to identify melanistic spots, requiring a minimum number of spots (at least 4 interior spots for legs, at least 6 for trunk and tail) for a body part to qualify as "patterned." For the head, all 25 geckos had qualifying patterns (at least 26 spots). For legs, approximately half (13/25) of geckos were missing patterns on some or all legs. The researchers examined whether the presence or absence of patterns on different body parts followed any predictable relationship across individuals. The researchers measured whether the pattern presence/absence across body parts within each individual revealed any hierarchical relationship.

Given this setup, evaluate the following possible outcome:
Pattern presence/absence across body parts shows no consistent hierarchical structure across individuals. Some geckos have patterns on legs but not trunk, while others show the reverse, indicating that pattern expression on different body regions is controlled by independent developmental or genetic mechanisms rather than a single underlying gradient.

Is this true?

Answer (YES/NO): NO